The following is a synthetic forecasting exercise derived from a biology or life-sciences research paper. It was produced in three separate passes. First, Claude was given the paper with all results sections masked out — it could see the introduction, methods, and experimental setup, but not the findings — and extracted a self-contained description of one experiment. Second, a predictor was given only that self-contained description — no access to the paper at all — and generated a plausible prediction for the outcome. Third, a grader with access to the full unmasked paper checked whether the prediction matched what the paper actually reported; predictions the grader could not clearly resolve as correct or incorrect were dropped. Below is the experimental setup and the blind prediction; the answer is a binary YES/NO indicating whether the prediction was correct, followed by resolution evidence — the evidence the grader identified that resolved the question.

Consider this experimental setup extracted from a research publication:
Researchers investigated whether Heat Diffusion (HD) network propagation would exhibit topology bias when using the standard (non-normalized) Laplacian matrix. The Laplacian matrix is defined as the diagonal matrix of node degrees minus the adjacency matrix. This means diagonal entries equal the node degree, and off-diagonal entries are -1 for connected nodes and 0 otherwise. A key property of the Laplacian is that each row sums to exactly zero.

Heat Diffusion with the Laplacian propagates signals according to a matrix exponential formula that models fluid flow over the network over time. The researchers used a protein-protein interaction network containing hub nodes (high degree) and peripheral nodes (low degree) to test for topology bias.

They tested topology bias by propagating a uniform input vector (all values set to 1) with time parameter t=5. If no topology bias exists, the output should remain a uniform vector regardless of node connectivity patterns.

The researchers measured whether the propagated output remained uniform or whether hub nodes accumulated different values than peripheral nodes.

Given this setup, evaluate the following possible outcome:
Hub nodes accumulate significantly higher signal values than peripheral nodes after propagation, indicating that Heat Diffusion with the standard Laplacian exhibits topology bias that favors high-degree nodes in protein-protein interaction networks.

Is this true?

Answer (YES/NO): NO